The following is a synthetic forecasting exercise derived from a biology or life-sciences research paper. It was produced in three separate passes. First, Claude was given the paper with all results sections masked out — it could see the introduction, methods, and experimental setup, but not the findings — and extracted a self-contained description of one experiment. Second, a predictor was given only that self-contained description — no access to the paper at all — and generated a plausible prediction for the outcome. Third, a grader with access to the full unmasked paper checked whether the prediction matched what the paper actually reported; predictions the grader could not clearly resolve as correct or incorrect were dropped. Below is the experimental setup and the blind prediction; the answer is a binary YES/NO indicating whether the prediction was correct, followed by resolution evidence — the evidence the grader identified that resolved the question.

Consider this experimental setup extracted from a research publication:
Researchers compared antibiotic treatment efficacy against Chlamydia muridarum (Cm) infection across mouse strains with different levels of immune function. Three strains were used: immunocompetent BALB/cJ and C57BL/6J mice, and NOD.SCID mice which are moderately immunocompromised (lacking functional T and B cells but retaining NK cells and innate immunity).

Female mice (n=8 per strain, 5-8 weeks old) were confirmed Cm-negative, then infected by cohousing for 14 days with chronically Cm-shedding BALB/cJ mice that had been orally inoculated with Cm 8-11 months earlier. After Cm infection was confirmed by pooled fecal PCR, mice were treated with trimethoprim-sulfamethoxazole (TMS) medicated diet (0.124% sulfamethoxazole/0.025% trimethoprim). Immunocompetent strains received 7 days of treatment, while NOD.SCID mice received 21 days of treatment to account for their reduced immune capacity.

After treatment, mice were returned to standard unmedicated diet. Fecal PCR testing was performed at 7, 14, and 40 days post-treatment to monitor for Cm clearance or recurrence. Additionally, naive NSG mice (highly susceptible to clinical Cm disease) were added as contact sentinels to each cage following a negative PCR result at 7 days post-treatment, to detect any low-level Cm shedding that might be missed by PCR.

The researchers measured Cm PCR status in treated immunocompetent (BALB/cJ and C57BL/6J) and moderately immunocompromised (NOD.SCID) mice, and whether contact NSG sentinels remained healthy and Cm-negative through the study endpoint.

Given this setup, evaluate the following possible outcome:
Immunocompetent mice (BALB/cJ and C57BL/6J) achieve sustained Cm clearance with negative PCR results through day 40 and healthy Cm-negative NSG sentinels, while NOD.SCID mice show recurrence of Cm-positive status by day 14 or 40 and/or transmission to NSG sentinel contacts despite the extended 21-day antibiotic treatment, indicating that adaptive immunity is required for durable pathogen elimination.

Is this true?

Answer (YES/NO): NO